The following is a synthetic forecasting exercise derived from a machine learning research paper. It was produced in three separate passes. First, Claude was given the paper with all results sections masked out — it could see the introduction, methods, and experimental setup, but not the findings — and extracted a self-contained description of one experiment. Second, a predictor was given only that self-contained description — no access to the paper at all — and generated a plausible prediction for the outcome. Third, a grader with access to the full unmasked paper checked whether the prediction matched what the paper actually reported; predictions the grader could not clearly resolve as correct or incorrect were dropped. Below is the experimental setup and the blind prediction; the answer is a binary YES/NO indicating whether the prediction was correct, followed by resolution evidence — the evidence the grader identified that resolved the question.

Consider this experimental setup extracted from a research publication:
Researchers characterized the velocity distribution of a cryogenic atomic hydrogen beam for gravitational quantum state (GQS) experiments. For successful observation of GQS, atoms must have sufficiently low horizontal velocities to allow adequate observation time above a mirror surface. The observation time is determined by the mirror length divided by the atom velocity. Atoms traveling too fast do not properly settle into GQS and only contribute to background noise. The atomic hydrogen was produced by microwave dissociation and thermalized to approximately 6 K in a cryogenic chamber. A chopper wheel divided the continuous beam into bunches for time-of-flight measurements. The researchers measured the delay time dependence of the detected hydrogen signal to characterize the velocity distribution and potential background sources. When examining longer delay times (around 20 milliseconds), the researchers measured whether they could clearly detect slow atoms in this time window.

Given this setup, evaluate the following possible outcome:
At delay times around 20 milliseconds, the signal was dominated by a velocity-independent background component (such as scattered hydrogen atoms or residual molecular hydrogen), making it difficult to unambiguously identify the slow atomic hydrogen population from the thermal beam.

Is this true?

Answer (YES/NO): YES